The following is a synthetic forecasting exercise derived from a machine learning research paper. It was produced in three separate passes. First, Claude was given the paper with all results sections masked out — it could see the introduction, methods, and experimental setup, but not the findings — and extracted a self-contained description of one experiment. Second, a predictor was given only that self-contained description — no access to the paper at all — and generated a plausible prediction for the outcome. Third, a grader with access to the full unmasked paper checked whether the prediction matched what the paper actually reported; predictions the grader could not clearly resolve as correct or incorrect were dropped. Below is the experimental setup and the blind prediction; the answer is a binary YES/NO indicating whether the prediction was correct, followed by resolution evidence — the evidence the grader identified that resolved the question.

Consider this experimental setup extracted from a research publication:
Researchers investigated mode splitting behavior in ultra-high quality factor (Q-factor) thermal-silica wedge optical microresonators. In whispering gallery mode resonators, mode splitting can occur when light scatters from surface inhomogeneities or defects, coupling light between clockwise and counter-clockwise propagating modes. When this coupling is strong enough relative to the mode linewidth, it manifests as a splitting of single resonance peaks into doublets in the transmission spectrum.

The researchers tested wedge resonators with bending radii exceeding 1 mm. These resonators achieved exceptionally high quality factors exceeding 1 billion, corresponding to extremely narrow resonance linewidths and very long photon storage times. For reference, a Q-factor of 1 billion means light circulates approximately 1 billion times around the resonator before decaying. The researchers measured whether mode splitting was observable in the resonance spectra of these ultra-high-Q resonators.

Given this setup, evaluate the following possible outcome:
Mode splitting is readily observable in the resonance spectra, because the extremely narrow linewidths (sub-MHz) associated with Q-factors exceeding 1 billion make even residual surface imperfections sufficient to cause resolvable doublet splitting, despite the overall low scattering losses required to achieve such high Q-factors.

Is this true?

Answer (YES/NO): NO